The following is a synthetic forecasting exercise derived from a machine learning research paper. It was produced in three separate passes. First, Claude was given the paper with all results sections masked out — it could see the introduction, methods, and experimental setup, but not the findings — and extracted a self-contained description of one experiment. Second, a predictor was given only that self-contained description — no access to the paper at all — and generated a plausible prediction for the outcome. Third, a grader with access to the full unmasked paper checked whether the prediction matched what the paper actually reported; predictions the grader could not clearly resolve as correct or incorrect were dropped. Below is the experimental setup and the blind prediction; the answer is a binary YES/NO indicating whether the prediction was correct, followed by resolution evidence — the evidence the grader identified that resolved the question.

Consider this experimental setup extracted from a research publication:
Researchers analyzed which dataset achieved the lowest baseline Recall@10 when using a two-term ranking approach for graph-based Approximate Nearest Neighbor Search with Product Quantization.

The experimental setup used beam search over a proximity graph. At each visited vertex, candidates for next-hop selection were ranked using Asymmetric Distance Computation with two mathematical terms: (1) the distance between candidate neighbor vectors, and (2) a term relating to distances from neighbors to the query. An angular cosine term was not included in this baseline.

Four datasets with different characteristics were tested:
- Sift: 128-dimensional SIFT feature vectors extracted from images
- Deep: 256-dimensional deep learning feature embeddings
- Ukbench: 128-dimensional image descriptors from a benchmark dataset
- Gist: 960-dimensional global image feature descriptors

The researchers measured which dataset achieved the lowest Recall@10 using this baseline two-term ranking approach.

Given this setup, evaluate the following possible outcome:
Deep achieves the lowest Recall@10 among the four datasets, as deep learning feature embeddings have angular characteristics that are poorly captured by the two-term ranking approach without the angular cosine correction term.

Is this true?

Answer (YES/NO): NO